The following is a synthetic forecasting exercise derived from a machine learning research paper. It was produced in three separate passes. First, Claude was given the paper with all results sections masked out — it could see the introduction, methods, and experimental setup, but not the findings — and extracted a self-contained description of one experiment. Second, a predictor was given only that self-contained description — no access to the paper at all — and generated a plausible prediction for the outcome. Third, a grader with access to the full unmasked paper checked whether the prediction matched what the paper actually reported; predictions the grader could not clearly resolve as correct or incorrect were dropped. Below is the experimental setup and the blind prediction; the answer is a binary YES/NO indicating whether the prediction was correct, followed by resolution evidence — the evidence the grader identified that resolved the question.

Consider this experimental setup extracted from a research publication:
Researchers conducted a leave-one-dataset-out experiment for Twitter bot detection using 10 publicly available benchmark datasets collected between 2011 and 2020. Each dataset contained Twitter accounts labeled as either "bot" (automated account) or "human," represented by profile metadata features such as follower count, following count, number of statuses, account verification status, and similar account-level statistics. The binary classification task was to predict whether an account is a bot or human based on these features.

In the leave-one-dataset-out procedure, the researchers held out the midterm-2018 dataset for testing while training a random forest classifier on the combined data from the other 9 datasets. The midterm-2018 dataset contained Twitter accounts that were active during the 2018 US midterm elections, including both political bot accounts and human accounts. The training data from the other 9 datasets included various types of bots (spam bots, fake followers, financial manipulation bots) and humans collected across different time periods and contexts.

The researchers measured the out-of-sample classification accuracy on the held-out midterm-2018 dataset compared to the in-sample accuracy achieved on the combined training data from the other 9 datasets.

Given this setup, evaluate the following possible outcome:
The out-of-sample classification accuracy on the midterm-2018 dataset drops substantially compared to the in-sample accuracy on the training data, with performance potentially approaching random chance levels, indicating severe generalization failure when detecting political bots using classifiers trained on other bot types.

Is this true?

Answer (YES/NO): NO